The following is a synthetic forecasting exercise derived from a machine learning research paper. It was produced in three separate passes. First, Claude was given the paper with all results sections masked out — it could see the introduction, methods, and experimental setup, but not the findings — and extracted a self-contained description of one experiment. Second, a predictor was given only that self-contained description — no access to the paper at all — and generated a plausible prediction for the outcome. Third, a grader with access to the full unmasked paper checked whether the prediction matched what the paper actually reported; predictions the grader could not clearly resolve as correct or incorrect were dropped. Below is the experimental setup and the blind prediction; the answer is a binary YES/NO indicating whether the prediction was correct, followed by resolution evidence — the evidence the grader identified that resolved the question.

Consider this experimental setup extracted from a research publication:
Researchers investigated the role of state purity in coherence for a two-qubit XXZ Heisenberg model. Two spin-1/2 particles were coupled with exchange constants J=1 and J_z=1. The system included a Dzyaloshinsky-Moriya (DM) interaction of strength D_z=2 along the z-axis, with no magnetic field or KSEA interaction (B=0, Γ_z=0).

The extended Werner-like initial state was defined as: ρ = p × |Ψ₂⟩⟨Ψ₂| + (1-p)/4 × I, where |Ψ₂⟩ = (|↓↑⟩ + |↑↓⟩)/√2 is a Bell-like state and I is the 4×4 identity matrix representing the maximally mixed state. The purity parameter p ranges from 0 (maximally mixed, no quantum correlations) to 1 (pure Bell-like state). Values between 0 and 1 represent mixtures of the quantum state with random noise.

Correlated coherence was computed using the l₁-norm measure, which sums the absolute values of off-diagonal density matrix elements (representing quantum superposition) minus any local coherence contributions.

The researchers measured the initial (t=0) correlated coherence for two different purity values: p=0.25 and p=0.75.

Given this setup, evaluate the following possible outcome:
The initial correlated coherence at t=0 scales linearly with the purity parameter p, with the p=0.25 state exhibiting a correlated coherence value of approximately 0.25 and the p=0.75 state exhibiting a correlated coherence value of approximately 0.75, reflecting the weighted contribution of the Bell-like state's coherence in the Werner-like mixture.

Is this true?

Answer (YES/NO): YES